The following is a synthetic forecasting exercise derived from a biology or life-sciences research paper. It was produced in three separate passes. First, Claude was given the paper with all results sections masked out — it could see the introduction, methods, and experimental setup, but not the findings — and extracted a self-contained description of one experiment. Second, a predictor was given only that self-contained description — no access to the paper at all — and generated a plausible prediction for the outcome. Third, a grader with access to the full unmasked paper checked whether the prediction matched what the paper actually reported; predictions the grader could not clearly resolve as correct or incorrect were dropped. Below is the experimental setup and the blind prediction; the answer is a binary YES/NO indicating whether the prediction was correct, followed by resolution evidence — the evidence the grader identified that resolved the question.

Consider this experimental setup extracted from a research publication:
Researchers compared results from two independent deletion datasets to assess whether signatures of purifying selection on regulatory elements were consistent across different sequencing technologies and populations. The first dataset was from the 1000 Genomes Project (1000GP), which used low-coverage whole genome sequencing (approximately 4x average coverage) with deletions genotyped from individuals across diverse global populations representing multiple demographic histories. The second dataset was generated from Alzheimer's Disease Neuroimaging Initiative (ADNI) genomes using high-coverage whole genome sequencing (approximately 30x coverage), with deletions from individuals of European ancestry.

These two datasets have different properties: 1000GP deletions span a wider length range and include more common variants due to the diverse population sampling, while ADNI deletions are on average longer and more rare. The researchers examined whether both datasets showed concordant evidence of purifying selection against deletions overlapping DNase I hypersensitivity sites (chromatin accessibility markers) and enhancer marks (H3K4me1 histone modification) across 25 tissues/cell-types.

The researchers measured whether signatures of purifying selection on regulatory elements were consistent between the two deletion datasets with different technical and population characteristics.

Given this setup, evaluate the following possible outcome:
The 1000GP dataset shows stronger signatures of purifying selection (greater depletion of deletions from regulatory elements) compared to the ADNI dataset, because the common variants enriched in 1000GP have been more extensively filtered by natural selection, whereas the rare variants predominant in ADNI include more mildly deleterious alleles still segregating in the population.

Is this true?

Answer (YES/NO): NO